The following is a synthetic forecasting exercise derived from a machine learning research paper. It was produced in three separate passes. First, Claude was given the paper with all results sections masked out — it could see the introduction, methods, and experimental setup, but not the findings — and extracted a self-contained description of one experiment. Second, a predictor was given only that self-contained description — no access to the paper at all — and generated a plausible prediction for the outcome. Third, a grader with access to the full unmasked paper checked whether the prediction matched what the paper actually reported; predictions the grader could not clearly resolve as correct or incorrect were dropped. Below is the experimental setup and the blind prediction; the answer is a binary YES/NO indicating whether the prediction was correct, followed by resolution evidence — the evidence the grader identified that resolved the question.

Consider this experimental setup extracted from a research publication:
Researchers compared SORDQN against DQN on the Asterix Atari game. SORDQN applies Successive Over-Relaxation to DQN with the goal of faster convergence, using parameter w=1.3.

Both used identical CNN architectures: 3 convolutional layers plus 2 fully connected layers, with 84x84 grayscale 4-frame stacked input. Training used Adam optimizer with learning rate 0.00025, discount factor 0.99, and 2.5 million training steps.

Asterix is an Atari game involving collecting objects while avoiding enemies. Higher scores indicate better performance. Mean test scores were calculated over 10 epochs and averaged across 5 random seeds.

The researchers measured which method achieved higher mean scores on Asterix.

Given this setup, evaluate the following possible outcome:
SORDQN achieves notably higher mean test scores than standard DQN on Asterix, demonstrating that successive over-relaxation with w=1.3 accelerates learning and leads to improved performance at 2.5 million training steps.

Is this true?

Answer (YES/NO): NO